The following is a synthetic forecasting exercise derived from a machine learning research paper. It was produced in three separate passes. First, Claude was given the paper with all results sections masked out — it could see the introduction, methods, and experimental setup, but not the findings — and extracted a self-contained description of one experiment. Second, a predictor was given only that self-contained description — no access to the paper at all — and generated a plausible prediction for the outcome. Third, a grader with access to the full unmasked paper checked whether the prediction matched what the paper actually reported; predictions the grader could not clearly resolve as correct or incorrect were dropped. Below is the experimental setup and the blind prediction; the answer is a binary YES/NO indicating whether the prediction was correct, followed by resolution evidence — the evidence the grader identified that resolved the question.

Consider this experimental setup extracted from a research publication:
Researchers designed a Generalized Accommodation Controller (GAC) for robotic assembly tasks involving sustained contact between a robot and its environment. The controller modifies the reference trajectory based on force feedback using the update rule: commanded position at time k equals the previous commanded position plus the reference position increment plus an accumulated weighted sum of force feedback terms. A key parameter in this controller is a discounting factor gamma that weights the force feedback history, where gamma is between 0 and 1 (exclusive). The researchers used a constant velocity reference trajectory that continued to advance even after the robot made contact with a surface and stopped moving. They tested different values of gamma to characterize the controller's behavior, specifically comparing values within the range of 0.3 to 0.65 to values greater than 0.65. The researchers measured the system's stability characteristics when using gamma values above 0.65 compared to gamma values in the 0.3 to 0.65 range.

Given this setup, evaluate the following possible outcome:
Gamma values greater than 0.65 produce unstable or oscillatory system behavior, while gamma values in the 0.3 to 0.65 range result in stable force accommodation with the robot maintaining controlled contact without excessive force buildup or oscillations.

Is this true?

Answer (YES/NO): NO